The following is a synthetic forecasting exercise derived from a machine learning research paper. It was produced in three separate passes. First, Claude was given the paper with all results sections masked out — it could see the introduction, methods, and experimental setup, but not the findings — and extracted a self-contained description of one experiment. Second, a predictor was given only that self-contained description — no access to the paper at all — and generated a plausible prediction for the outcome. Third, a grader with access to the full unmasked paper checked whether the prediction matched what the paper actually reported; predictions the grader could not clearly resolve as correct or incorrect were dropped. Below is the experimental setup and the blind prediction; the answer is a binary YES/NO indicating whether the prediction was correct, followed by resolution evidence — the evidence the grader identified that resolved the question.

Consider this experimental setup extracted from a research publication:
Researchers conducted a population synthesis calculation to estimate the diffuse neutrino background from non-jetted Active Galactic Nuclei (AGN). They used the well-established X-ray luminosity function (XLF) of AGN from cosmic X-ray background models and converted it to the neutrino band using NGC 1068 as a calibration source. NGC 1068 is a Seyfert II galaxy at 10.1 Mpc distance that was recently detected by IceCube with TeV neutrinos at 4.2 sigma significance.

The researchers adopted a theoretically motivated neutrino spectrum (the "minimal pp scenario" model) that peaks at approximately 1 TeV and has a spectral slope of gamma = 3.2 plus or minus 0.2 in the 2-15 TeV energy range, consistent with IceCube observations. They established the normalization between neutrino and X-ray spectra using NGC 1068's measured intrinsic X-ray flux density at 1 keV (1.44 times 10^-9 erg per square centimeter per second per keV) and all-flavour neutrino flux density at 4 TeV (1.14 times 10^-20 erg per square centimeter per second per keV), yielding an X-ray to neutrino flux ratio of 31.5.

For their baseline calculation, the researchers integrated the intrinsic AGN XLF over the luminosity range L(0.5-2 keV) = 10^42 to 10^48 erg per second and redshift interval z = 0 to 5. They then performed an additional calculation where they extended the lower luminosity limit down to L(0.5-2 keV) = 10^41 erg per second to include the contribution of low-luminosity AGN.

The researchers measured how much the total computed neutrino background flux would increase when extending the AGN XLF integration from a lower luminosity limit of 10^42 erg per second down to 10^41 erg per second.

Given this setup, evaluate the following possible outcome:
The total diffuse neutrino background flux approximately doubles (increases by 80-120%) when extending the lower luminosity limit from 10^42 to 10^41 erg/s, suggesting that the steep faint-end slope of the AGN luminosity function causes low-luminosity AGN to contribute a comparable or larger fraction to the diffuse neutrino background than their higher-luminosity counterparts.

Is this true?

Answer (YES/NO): NO